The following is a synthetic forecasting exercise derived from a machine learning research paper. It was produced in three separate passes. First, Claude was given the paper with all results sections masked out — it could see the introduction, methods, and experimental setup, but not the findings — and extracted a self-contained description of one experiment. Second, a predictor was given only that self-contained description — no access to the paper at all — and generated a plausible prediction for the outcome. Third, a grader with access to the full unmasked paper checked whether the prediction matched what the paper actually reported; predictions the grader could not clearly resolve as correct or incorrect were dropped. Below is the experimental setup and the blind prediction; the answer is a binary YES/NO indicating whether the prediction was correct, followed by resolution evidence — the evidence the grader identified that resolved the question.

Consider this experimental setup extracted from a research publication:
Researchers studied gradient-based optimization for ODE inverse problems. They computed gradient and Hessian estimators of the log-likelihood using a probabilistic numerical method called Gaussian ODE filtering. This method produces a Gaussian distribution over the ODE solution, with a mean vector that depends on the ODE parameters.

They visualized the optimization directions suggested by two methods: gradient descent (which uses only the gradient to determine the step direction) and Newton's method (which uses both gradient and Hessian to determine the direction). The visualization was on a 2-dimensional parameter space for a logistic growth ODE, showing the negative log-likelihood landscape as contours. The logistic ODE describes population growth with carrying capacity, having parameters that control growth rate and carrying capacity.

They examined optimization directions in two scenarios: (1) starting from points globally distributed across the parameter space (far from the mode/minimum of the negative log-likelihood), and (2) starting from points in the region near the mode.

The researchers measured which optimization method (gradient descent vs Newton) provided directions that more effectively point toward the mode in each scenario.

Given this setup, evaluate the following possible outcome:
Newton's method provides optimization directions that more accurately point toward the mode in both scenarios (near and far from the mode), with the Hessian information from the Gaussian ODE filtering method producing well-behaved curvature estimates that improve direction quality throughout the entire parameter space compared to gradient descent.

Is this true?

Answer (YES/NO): NO